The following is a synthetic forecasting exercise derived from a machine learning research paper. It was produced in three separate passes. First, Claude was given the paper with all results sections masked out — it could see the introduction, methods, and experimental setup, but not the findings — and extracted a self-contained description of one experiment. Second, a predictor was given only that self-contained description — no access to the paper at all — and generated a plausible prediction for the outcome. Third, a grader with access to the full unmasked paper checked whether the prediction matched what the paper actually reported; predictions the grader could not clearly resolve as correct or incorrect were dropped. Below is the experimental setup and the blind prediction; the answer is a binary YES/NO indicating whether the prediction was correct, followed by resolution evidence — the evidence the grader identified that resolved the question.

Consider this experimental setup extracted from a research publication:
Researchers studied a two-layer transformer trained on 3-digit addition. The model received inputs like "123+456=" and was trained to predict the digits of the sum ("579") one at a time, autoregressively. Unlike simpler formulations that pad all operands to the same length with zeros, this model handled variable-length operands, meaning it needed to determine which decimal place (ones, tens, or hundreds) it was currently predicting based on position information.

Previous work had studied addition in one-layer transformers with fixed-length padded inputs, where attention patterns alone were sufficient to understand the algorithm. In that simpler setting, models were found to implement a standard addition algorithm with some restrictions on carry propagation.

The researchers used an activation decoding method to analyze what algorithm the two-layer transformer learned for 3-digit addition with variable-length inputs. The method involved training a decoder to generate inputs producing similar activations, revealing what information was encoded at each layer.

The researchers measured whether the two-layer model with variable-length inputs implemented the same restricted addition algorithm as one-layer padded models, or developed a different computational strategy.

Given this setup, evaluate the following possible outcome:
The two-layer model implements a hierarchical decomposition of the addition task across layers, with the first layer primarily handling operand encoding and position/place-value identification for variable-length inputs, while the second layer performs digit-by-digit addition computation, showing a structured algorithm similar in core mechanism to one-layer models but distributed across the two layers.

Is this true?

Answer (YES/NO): NO